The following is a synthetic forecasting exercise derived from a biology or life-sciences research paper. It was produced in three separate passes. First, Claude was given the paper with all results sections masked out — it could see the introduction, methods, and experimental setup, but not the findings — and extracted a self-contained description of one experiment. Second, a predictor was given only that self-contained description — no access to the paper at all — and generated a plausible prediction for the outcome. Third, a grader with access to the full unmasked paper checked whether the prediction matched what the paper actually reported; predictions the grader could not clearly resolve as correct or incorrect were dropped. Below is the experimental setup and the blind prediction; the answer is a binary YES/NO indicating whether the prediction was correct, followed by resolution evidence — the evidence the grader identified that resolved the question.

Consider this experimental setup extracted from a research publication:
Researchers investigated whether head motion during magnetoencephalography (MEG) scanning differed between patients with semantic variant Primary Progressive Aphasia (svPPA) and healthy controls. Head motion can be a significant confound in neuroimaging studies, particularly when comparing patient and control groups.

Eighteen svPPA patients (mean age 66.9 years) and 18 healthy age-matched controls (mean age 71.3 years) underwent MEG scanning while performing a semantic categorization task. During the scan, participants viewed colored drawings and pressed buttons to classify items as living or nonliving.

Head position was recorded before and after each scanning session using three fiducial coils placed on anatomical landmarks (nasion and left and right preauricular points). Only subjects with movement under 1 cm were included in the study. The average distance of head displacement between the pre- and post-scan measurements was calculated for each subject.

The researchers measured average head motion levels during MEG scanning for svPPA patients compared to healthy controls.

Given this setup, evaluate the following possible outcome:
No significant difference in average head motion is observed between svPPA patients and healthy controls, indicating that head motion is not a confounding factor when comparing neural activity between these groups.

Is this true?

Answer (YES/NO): YES